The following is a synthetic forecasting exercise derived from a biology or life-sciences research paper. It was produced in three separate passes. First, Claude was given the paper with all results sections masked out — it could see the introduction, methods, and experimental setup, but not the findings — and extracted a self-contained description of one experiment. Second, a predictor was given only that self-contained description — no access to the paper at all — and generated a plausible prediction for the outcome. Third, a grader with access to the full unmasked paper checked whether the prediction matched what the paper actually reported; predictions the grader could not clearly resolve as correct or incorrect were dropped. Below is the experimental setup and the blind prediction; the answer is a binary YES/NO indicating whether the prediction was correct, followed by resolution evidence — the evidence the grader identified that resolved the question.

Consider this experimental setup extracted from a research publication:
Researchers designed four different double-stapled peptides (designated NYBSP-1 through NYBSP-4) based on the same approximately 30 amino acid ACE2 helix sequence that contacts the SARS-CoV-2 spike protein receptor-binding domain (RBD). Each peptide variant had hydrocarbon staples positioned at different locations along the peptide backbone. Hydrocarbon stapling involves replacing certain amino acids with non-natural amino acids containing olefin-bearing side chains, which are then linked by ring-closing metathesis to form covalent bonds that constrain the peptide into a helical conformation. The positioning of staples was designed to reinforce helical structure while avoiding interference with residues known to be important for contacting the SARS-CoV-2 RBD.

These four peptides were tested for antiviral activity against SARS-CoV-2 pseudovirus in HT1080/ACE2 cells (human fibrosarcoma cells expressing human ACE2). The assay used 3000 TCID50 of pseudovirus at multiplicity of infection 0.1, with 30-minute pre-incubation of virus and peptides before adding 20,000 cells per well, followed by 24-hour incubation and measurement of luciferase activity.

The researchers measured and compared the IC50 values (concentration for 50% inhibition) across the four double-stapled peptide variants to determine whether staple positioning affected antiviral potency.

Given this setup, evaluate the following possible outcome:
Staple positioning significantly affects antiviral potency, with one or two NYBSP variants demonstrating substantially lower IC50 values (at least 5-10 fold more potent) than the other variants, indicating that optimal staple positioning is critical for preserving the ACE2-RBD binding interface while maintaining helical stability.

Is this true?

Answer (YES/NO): NO